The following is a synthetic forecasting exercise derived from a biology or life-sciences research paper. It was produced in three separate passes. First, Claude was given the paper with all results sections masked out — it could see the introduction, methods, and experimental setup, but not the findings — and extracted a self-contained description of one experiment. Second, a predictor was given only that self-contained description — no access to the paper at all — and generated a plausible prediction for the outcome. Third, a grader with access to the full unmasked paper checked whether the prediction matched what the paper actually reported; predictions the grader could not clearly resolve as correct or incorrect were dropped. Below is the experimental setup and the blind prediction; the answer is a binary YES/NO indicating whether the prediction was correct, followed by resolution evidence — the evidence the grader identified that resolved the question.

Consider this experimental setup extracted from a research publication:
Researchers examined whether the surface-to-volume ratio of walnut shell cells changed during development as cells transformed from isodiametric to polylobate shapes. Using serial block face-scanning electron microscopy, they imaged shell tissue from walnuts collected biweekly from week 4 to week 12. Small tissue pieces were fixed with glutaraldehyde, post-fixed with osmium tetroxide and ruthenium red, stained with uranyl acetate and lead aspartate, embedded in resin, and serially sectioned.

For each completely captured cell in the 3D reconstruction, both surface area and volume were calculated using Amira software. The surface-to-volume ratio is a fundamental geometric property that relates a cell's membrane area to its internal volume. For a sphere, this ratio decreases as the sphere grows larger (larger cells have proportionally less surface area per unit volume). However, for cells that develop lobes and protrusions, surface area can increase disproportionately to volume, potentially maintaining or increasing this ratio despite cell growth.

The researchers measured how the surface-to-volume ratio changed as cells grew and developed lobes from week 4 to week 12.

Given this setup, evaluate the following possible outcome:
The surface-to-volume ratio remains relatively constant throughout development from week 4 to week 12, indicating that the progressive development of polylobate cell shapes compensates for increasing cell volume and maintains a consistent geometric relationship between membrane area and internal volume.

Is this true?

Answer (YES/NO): NO